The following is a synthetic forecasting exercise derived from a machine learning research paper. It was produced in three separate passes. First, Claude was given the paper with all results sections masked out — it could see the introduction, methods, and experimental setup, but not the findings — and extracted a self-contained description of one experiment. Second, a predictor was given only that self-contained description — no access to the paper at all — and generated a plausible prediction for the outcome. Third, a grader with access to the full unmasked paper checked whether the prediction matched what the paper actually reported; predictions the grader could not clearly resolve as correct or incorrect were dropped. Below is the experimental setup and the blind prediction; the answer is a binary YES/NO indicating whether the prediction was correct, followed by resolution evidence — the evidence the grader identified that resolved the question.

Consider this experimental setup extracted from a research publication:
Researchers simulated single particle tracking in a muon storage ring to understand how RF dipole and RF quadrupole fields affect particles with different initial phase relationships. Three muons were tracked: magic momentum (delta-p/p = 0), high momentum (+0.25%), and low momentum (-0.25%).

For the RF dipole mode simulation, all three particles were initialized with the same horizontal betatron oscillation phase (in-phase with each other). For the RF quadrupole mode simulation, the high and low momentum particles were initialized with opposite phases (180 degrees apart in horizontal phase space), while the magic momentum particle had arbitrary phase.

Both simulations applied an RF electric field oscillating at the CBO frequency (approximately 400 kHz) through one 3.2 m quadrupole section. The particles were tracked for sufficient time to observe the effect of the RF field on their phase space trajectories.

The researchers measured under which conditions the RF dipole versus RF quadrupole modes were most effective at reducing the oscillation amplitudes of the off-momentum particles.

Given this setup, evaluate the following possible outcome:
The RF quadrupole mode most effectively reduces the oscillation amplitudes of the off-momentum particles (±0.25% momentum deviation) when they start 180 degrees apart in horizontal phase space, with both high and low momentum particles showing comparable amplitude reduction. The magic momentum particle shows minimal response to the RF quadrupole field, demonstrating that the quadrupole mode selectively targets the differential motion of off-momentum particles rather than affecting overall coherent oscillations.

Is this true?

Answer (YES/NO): YES